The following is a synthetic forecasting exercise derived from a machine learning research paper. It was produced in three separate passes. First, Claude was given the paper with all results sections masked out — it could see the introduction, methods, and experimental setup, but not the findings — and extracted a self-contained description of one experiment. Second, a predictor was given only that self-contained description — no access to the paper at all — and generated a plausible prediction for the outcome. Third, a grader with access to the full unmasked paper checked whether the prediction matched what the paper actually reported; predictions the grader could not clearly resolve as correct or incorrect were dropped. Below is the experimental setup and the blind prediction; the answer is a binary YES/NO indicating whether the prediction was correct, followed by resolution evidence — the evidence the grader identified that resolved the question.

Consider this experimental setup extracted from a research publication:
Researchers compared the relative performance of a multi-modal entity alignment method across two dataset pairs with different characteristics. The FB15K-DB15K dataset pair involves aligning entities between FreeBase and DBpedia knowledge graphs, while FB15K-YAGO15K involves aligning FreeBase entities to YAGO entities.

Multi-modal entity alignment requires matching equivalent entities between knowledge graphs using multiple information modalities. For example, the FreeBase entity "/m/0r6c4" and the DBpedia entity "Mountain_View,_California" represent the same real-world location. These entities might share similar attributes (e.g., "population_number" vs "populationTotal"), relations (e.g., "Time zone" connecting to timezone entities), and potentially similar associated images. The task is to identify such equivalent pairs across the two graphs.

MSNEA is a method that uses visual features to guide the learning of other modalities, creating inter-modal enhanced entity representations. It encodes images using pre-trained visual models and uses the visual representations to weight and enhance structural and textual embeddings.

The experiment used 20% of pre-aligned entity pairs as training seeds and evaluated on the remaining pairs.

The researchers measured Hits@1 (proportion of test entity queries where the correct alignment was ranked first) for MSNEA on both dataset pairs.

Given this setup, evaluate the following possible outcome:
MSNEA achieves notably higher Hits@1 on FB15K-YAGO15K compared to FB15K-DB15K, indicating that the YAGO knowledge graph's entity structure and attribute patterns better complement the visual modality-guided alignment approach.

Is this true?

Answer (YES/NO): NO